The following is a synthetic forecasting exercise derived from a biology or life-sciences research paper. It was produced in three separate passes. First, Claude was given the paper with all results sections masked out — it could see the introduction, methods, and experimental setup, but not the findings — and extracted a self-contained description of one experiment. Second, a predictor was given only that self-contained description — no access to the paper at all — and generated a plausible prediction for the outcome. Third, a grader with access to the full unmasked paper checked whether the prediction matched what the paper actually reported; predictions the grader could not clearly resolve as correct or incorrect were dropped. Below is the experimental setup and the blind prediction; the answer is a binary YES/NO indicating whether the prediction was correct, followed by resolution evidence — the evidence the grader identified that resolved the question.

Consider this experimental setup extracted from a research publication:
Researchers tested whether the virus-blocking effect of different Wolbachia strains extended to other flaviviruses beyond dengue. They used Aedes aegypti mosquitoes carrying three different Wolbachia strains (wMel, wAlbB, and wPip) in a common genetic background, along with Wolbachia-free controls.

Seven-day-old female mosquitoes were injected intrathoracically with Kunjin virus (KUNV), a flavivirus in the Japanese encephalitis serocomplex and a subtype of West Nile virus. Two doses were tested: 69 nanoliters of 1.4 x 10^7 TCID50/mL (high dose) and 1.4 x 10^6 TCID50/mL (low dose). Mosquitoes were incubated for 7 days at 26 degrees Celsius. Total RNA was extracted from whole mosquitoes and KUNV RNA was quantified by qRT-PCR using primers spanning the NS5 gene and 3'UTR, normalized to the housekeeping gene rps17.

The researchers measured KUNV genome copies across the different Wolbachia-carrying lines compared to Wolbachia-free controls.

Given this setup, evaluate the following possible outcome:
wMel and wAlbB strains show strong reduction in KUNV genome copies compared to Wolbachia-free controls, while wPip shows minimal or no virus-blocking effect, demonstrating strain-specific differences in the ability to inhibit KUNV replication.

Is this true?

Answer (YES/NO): NO